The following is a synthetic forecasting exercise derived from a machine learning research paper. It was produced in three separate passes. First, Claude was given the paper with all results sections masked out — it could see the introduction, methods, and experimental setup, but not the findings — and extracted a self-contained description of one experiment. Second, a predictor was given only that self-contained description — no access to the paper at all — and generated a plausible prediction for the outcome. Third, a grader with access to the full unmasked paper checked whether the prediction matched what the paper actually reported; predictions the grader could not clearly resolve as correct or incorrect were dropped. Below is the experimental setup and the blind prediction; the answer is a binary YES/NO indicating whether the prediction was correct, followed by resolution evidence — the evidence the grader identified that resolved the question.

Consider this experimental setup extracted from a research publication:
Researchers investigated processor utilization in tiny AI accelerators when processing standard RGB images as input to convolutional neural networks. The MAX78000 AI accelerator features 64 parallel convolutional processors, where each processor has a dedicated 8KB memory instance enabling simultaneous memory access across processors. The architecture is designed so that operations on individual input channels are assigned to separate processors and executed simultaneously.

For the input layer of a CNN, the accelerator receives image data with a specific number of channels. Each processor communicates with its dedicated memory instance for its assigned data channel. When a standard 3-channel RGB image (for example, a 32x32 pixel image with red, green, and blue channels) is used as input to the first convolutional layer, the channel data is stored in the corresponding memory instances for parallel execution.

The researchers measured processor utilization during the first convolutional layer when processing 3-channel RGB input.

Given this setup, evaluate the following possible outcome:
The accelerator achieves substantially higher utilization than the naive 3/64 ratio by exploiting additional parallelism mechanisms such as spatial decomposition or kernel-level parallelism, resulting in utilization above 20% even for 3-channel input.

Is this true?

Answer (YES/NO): NO